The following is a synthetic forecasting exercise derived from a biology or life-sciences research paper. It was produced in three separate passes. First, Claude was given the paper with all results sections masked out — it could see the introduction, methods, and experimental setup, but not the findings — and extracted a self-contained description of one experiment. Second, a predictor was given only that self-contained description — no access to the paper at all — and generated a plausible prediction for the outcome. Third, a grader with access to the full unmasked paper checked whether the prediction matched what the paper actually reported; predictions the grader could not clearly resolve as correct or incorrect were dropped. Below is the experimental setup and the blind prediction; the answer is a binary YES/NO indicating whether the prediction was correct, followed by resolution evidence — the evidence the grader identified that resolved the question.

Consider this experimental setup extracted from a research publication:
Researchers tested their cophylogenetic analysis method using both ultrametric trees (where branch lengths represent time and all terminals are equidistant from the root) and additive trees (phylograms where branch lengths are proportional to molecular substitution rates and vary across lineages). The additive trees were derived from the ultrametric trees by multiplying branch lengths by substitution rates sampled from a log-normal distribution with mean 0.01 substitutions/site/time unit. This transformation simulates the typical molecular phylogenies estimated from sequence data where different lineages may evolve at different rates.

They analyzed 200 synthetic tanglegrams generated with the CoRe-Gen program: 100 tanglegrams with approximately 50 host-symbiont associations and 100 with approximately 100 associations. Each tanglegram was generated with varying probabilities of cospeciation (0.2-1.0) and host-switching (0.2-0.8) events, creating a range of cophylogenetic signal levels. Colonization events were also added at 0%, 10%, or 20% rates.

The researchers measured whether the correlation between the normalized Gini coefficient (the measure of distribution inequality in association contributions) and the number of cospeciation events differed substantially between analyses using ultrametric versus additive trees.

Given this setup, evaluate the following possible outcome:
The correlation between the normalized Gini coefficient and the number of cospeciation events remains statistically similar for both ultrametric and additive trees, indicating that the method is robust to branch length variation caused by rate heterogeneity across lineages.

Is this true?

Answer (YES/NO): NO